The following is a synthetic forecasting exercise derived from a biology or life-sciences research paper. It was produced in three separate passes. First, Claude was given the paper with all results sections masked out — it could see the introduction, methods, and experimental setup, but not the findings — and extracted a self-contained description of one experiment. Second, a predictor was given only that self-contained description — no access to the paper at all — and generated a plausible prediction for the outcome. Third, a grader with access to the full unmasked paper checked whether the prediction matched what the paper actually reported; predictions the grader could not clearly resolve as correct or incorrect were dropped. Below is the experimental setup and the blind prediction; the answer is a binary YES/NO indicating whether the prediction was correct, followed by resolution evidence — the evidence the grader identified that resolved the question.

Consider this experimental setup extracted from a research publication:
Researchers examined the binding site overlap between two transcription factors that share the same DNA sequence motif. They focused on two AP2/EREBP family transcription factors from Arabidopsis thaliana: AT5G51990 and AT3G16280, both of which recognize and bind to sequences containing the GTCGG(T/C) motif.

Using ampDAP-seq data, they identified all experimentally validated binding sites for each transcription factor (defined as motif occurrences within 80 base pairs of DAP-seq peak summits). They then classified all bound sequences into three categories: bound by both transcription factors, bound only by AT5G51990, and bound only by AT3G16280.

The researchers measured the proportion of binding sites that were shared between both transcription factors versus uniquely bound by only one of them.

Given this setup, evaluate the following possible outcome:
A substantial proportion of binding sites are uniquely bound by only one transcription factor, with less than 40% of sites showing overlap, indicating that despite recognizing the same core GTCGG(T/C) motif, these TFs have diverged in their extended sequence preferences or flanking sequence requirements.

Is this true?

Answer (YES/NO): NO